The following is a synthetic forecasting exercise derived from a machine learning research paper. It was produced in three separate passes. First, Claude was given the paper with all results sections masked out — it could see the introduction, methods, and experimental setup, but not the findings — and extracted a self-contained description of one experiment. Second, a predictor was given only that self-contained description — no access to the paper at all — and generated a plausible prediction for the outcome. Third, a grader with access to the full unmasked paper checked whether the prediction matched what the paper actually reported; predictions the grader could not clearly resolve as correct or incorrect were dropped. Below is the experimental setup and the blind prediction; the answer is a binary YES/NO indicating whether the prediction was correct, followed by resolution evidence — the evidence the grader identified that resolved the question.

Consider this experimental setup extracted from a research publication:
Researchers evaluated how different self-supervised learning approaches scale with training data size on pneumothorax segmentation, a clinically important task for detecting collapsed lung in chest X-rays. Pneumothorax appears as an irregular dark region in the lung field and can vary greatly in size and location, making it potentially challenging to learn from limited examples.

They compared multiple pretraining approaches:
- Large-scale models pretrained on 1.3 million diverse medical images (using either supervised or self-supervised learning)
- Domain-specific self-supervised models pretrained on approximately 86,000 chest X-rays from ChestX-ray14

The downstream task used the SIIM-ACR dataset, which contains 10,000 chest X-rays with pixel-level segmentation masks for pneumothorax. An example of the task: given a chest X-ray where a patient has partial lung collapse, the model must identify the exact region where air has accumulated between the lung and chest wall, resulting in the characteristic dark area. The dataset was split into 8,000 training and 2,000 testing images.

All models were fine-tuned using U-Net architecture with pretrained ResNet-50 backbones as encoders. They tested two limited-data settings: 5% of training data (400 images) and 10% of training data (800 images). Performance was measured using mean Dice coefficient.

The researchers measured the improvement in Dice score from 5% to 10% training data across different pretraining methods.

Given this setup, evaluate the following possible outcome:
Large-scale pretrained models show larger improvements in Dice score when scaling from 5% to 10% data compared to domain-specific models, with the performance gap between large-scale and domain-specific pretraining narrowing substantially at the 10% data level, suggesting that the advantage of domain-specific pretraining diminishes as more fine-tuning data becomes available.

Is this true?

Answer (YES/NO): NO